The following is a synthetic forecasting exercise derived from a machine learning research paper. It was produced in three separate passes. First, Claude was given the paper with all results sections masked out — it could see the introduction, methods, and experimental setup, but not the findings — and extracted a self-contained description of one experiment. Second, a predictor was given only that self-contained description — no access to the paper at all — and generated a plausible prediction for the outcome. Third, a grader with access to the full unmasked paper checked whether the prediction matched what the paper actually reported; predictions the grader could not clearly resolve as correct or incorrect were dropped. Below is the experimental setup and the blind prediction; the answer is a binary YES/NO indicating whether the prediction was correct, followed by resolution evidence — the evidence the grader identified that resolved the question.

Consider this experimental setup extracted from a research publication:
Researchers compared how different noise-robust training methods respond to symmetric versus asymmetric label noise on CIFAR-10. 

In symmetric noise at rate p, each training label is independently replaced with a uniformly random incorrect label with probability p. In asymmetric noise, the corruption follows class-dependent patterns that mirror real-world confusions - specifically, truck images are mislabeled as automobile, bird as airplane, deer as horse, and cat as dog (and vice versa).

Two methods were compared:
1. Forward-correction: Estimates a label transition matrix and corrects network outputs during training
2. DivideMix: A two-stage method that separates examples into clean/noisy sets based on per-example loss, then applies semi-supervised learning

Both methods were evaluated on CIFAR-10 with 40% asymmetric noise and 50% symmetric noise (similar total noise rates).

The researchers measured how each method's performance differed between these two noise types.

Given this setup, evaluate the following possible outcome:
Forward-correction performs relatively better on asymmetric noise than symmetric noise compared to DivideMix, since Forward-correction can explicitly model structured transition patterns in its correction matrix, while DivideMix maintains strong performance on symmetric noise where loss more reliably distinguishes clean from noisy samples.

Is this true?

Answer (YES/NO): YES